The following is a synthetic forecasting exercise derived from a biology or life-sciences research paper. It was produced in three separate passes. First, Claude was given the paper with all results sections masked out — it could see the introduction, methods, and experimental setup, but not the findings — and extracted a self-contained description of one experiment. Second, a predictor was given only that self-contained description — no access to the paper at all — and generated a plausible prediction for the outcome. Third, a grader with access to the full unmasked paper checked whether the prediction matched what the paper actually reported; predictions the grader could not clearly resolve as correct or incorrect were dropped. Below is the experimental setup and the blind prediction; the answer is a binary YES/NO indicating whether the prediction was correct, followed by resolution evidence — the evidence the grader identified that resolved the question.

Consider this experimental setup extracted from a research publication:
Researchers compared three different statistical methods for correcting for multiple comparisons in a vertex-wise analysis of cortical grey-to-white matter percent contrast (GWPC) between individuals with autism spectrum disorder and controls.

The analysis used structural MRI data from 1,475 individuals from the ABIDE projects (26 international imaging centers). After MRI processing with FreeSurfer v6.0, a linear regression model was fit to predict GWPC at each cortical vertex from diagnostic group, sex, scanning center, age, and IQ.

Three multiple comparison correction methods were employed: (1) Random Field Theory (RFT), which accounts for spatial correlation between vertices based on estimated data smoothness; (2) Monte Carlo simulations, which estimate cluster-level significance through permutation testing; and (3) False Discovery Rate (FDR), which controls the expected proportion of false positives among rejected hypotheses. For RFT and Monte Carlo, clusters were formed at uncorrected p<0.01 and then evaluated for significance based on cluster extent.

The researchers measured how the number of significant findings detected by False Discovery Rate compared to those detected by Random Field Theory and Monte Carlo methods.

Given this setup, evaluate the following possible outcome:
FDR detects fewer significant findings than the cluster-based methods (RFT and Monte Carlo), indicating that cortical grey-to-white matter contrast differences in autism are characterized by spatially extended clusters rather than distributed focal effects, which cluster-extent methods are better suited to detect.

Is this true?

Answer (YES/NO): YES